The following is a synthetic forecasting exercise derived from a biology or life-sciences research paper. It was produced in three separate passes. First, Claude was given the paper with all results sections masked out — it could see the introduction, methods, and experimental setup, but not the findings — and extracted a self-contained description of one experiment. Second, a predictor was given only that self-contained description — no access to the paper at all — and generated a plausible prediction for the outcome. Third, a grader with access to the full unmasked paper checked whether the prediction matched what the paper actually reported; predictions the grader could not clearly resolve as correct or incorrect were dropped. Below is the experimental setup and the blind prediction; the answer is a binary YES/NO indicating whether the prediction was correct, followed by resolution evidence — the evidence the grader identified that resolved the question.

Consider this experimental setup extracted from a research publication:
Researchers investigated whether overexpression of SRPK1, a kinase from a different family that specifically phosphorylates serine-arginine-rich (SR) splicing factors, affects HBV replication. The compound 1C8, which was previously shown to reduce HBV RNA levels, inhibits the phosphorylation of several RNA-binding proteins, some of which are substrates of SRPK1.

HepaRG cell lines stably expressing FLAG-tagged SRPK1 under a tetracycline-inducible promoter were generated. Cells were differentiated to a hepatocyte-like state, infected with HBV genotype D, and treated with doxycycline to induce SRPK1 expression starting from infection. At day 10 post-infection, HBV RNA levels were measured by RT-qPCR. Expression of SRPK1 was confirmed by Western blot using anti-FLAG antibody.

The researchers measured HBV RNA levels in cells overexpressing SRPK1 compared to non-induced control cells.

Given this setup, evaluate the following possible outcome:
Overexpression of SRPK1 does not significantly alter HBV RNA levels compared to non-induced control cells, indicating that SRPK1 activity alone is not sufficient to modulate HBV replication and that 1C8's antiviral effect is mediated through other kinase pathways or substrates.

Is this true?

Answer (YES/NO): YES